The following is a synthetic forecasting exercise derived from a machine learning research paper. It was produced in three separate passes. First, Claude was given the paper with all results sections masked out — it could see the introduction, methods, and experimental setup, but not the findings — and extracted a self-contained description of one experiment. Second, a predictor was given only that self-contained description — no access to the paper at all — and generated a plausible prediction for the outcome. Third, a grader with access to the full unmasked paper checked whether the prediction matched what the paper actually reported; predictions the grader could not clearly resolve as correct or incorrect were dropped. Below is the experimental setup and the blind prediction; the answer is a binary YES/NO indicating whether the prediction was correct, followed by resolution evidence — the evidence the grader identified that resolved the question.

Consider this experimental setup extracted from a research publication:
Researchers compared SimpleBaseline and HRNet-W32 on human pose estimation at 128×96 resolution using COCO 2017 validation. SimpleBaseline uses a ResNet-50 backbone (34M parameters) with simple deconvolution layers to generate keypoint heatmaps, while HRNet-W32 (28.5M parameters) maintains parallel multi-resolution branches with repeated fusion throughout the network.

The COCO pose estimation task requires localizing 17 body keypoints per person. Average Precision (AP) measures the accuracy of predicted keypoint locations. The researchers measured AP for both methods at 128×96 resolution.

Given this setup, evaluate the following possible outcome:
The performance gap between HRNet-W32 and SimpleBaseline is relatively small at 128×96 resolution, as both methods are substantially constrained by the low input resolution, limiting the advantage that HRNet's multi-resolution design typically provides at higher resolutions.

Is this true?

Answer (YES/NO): NO